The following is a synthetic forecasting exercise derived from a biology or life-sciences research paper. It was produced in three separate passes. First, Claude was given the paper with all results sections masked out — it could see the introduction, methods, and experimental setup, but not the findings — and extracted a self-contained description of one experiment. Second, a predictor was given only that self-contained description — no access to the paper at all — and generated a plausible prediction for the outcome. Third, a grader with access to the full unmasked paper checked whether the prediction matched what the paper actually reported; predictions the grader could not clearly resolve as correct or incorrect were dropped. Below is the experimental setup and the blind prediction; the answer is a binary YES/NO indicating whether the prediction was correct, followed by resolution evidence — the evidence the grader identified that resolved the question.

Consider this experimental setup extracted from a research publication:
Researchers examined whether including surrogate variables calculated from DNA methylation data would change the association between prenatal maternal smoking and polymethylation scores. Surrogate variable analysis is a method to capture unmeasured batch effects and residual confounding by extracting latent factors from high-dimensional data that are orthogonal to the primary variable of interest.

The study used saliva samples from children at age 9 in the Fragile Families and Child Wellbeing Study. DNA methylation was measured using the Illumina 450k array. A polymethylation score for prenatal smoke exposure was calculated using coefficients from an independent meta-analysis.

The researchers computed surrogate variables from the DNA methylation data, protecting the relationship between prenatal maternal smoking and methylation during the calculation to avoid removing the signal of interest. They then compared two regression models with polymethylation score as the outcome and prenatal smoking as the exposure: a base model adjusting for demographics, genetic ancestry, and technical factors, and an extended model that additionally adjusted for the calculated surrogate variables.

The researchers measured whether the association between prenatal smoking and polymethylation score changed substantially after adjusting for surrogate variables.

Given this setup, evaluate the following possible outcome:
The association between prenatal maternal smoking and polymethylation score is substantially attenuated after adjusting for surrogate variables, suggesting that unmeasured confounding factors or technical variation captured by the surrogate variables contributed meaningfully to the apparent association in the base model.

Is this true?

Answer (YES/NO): NO